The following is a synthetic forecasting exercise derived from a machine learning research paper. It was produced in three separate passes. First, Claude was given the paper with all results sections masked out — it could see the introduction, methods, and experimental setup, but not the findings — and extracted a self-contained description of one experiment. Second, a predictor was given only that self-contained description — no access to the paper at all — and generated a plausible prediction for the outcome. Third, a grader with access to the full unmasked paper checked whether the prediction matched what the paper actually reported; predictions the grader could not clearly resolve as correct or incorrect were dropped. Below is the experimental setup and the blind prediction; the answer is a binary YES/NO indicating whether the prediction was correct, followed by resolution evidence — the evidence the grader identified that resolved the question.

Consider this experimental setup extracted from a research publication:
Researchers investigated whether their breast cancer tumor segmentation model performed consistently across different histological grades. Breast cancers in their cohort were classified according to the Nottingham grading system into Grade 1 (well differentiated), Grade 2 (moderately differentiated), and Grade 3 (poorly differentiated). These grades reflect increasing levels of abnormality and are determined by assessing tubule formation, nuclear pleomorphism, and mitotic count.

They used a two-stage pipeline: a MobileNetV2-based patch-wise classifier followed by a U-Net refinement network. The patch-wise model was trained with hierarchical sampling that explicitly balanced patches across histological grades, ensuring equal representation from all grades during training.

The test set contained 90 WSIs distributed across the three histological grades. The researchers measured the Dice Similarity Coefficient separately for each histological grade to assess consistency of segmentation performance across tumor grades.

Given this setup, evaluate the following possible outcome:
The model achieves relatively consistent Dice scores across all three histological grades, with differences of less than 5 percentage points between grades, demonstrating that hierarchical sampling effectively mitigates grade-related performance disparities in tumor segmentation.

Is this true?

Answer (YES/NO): YES